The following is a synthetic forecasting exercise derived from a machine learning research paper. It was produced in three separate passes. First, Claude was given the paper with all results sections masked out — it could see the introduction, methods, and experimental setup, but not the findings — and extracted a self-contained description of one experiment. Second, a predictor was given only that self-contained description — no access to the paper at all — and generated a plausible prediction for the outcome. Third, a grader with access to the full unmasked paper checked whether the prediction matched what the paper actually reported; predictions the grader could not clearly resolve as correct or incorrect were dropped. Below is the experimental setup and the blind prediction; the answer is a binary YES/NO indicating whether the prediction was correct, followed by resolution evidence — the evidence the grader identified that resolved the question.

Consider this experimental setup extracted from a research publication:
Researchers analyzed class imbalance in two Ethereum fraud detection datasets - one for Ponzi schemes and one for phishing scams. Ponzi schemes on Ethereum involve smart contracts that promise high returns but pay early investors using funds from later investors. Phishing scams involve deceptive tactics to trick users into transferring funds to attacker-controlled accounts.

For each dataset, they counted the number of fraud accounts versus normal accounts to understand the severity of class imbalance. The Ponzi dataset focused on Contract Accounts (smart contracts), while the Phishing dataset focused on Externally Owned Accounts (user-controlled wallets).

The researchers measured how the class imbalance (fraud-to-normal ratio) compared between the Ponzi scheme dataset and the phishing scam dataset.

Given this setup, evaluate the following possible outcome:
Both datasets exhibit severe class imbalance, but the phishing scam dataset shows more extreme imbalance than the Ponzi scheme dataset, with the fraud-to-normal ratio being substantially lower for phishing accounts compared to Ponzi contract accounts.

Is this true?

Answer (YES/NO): NO